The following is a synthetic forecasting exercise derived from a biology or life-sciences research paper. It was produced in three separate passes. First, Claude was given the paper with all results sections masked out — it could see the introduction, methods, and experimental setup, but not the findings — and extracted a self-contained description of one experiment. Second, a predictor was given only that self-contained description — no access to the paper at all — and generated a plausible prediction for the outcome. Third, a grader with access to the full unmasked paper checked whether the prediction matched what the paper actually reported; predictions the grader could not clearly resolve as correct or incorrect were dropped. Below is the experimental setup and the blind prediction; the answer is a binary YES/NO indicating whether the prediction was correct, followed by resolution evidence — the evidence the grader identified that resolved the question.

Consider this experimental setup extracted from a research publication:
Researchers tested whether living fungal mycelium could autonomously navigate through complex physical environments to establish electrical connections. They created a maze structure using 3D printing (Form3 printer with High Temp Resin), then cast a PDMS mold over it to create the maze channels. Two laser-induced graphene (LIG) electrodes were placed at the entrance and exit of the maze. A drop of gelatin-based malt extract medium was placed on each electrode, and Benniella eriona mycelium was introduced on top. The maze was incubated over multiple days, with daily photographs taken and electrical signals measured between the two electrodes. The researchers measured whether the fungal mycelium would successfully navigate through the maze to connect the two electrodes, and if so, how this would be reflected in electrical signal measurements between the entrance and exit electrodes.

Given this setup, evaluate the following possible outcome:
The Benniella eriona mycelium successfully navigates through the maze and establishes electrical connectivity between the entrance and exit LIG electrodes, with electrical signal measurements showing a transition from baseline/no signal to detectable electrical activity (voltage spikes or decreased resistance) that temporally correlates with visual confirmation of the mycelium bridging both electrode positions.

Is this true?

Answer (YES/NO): YES